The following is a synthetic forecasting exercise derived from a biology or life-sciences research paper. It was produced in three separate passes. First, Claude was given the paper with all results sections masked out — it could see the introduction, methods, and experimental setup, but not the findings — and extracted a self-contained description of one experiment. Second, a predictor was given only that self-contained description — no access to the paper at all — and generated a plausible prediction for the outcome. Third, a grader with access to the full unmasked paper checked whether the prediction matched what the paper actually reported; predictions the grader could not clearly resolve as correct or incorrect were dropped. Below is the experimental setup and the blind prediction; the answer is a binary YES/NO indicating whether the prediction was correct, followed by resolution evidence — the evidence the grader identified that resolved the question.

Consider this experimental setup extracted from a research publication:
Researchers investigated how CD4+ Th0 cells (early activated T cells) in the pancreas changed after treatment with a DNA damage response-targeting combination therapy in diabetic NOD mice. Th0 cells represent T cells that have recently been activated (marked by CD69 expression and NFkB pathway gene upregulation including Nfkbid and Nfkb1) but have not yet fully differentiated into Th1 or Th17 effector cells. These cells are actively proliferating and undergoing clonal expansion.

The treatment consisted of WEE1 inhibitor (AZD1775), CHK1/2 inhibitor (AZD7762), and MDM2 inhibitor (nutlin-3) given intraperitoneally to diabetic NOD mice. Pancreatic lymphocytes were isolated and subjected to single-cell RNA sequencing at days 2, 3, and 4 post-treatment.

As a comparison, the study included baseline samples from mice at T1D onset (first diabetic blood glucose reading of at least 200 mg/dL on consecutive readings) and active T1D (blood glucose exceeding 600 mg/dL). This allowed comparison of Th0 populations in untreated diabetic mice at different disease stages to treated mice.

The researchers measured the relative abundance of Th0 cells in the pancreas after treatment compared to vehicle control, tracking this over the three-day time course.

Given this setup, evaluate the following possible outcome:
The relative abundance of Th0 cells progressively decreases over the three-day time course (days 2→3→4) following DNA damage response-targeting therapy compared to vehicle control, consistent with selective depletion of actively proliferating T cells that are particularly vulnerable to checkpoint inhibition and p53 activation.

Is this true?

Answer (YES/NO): YES